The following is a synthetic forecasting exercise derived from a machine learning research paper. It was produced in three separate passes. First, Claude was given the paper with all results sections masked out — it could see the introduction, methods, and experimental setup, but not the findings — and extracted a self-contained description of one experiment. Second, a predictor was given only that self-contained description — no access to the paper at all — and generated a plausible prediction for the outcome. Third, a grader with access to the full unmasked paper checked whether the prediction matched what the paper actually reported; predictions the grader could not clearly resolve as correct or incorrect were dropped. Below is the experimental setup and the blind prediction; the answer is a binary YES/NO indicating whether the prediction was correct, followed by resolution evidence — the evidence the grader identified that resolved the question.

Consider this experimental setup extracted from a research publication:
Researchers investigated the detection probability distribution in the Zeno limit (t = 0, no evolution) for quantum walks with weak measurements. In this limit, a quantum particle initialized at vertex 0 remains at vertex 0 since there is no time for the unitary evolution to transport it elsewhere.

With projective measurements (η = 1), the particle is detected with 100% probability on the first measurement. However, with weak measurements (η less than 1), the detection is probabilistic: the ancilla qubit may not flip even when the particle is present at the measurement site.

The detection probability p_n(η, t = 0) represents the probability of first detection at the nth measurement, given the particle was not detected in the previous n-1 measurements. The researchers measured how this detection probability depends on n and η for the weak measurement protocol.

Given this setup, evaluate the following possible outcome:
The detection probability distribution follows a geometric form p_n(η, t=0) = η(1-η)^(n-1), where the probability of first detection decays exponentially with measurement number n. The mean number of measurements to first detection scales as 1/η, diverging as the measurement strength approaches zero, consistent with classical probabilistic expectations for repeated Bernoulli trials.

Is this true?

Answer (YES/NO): YES